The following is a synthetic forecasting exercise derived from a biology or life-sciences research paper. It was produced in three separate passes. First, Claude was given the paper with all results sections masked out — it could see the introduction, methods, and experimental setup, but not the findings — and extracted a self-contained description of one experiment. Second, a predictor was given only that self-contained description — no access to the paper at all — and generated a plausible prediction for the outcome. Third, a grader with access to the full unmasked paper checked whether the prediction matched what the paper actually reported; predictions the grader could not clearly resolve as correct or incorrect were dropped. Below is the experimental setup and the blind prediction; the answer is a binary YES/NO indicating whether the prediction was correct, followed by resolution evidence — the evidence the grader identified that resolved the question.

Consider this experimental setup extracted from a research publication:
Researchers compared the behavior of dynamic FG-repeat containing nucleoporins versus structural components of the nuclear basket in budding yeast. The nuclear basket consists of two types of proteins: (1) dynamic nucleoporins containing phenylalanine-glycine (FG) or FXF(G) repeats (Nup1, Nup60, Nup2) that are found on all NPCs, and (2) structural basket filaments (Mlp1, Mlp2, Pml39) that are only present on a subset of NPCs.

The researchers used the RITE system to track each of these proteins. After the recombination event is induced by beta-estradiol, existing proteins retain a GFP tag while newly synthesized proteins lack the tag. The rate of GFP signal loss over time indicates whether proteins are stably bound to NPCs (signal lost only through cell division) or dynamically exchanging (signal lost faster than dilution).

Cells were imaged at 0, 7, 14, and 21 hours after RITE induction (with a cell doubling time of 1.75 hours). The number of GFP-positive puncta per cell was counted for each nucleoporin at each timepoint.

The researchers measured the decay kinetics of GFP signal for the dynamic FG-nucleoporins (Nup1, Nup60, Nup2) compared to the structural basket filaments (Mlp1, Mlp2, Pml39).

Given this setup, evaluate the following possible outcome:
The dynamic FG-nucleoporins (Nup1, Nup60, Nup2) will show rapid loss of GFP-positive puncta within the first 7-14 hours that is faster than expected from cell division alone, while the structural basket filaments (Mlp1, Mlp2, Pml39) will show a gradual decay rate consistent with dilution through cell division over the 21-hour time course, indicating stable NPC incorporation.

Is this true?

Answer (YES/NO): NO